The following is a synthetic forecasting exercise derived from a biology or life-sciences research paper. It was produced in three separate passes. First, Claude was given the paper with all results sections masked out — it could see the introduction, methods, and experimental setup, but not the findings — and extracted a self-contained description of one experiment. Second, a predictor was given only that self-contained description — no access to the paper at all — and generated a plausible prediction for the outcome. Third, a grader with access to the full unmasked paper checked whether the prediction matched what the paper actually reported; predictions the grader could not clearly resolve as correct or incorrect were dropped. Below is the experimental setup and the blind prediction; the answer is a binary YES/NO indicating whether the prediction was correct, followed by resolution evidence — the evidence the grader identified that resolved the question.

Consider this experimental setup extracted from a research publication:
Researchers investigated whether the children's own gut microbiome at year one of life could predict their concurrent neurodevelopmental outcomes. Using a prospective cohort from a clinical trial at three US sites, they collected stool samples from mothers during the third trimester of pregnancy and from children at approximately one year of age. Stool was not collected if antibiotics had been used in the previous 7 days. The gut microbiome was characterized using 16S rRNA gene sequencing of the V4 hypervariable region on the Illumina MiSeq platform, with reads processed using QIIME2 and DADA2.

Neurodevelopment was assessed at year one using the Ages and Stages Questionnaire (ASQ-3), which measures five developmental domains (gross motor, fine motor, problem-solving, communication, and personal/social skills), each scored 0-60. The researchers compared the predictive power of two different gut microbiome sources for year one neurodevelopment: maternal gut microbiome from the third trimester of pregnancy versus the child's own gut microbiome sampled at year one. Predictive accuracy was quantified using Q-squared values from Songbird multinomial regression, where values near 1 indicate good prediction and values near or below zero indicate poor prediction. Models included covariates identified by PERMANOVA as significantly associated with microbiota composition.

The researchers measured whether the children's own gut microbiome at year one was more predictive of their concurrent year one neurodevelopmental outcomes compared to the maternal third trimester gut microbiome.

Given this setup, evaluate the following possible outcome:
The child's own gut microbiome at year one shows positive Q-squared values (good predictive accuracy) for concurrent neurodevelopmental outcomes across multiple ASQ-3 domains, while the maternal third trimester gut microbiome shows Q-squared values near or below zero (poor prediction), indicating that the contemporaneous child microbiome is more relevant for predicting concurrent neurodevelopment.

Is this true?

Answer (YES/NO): NO